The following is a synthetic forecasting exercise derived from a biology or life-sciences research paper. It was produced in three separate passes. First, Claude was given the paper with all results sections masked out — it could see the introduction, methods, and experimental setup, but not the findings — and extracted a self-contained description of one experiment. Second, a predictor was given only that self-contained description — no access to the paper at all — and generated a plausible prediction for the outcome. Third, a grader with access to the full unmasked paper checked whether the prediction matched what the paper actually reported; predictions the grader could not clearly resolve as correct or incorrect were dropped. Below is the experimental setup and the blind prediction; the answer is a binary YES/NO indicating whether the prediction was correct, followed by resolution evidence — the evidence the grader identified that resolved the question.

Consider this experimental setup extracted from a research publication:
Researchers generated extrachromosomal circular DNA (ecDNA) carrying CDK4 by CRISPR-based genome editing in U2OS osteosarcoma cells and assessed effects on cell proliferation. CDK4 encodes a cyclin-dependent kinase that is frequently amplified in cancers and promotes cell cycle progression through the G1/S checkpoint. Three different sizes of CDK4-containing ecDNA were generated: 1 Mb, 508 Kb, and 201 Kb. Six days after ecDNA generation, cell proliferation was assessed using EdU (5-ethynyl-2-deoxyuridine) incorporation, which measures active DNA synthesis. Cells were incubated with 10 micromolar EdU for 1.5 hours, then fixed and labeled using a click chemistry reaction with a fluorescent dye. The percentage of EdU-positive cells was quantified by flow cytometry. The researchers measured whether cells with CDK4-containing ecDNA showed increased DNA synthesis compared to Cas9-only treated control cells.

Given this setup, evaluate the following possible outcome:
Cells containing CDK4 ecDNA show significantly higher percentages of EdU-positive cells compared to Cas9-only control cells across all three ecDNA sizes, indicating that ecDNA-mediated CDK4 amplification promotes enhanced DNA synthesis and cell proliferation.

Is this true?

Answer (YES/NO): NO